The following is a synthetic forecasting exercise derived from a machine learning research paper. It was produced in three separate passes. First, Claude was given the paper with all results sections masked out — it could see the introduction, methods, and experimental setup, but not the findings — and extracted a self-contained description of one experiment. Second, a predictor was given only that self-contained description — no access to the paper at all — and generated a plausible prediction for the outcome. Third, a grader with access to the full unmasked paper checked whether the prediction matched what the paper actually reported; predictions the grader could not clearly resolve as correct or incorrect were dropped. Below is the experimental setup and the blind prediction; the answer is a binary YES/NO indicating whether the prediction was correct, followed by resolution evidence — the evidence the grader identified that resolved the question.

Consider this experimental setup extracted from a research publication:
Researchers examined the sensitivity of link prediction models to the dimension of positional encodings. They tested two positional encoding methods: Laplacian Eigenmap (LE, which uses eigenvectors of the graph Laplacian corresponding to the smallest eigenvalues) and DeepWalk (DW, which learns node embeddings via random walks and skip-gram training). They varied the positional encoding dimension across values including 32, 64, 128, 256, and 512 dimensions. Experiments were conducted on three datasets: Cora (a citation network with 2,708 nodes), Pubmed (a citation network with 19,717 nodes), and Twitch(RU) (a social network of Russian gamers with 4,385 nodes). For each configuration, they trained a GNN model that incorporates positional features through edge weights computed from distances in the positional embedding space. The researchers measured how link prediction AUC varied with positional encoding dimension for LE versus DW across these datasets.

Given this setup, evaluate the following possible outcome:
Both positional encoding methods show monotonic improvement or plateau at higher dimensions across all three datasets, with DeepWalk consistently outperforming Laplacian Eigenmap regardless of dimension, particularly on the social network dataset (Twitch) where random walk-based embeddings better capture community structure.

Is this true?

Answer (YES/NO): NO